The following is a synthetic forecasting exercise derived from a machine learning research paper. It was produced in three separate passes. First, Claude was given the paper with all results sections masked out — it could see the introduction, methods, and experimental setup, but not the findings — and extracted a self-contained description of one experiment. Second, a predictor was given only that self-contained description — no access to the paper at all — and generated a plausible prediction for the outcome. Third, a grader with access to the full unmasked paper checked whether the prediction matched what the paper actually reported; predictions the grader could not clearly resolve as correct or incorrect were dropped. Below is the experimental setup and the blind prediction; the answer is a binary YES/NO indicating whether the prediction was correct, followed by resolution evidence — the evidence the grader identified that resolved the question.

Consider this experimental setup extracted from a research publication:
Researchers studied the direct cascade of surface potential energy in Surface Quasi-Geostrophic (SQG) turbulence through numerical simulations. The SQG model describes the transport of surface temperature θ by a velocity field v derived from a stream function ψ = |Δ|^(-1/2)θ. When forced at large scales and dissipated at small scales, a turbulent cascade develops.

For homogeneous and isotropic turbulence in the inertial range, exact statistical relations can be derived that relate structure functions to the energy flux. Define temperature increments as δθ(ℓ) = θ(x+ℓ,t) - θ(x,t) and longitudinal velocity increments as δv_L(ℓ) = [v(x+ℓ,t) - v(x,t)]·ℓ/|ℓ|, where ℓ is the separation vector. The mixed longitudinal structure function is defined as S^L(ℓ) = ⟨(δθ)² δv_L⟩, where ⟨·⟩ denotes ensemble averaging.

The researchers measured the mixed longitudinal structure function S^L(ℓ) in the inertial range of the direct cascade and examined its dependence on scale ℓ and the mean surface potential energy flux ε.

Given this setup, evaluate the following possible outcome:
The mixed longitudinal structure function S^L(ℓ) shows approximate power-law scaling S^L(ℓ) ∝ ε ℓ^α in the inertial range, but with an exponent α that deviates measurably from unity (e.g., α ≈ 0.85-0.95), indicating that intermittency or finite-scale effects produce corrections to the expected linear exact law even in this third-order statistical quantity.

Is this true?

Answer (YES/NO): NO